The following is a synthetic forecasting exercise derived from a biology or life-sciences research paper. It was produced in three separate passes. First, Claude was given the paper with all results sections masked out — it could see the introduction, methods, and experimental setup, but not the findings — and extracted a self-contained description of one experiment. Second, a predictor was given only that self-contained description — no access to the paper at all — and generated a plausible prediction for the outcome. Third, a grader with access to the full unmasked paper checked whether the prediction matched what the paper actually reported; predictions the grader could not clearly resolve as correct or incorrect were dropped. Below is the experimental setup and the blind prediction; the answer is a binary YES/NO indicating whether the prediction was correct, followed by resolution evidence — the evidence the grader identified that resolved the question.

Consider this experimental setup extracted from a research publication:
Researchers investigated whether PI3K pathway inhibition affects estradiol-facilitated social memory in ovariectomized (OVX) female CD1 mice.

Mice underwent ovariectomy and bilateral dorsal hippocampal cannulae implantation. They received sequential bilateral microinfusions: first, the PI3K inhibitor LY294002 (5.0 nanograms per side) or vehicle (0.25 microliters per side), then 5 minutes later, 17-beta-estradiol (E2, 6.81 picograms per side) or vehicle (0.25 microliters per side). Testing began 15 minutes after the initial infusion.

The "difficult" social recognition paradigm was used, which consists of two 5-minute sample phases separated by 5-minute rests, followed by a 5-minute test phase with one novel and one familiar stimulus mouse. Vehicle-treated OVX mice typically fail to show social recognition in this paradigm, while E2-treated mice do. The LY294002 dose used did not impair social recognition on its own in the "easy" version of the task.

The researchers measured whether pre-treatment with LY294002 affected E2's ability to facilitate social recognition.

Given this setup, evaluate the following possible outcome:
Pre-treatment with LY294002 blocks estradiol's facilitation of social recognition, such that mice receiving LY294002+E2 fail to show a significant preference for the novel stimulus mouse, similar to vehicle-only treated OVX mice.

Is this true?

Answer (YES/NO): YES